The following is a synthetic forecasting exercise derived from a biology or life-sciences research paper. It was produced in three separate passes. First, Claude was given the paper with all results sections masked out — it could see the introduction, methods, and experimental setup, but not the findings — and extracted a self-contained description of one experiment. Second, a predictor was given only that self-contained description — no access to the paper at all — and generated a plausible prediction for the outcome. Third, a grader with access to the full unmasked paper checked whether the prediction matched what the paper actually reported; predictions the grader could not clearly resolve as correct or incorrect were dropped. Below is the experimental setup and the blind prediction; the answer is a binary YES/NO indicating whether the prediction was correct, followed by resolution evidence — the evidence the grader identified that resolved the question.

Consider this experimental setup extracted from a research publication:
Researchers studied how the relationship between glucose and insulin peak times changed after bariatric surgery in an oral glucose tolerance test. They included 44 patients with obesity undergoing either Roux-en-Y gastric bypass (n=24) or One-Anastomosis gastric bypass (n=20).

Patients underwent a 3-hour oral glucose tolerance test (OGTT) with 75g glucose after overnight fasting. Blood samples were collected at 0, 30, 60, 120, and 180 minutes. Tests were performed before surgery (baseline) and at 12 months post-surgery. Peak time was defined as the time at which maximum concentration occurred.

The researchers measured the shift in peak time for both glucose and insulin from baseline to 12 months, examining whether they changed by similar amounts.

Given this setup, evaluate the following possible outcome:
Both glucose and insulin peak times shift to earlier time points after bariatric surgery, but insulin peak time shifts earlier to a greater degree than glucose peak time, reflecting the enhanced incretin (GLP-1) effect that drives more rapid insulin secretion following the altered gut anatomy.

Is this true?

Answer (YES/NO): NO